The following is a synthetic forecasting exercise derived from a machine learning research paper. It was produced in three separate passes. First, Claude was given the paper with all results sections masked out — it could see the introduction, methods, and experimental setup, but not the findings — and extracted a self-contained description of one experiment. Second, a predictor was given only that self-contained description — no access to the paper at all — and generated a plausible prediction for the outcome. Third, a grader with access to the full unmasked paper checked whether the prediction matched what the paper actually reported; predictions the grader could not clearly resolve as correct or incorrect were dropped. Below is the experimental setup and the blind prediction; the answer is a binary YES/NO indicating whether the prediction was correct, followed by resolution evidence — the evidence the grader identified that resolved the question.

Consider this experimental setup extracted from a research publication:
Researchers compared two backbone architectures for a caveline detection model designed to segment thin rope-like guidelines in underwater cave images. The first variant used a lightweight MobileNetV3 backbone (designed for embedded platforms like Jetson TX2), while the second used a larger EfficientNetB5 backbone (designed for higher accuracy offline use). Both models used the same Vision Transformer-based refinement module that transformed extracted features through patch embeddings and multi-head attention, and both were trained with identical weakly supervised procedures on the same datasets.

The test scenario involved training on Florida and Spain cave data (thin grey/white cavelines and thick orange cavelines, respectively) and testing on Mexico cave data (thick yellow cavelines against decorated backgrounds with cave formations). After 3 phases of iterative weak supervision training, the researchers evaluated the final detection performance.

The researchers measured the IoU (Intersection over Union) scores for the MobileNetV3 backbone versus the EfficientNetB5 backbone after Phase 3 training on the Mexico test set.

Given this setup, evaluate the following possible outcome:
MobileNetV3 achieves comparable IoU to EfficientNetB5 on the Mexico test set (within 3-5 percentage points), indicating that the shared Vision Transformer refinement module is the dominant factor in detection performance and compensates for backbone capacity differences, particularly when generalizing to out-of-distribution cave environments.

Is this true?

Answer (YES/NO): NO